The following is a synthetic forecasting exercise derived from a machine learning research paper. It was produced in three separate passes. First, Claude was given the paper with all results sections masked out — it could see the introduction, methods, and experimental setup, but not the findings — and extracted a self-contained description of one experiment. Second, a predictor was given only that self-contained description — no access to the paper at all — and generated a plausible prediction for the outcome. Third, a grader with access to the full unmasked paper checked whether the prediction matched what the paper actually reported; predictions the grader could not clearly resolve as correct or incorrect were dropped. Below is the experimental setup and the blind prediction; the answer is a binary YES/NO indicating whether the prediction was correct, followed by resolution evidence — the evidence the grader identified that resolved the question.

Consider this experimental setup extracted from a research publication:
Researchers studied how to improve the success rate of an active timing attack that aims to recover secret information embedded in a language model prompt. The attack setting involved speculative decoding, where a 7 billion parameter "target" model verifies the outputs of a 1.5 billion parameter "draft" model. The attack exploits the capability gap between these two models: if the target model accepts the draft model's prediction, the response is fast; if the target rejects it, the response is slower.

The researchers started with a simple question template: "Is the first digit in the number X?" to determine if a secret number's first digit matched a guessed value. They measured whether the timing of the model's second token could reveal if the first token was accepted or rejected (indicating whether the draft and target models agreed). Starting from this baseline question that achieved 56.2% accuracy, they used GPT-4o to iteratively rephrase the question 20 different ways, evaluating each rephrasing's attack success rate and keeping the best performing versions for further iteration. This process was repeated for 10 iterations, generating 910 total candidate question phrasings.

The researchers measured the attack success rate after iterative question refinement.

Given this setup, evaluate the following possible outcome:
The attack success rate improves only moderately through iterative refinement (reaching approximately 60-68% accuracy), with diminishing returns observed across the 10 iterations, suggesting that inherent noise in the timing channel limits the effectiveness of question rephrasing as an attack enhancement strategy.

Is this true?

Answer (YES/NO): NO